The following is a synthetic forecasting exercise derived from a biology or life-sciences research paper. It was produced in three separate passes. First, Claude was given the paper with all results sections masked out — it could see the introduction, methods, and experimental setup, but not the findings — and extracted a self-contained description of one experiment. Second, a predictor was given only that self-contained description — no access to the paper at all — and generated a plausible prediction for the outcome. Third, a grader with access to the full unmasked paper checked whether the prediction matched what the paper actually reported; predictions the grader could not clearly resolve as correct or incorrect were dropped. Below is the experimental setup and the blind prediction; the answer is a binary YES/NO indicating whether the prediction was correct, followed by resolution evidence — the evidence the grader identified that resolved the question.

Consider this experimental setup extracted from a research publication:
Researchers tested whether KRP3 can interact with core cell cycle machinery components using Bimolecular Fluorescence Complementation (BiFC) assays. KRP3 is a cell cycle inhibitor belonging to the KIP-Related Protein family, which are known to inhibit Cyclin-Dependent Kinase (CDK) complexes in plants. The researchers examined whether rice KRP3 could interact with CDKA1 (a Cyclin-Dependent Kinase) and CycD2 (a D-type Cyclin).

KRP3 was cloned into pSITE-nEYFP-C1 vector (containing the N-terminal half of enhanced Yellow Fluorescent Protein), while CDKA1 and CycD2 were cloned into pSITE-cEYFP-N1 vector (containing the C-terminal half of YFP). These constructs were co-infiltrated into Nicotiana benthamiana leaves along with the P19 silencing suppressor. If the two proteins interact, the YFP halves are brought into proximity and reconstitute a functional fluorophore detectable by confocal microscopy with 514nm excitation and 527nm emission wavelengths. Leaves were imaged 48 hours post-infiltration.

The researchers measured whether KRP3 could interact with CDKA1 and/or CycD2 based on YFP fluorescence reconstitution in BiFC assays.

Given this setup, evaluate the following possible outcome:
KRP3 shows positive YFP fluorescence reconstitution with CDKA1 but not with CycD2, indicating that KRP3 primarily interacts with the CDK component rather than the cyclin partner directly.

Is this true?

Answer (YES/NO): NO